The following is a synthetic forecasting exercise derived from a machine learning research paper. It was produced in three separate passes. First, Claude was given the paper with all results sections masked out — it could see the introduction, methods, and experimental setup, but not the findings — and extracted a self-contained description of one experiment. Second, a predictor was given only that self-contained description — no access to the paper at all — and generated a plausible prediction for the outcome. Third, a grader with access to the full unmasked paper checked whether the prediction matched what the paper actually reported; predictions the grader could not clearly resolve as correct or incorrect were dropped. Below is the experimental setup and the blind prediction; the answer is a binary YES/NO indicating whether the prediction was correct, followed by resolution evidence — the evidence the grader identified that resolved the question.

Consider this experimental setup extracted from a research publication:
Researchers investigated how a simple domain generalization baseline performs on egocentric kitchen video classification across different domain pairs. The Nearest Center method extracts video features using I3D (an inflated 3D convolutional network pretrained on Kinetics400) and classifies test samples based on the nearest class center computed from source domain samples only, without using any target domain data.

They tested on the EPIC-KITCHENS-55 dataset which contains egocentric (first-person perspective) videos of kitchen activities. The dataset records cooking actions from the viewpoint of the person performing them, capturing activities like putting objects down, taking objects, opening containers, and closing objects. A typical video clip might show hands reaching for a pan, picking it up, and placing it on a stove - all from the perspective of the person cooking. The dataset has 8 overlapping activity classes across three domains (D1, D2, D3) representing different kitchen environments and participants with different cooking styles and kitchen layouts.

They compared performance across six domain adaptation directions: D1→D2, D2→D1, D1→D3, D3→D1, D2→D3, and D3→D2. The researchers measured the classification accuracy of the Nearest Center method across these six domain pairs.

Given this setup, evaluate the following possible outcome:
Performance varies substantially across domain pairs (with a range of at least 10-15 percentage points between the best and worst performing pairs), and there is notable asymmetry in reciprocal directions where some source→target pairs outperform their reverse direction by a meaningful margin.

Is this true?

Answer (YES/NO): YES